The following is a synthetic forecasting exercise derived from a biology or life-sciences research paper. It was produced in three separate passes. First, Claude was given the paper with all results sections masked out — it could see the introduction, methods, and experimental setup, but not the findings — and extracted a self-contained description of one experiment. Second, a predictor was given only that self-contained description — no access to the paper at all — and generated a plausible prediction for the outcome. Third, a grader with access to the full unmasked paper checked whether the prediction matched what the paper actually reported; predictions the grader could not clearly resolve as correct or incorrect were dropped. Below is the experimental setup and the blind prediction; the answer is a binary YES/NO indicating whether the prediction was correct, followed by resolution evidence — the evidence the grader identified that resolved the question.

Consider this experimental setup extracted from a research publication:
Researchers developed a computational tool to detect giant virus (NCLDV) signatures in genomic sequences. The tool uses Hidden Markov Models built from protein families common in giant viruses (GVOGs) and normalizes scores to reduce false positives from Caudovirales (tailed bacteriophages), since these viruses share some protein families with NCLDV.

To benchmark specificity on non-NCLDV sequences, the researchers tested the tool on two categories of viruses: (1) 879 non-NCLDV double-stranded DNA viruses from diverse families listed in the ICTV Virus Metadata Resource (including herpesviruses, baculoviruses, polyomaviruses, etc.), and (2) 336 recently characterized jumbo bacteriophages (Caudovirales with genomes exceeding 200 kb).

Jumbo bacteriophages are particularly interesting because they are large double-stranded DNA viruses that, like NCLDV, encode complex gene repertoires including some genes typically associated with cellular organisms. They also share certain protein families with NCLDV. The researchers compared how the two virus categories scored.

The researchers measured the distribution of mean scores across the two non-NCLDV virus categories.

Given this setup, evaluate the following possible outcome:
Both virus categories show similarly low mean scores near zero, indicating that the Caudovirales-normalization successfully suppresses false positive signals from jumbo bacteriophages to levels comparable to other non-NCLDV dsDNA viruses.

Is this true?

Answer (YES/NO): NO